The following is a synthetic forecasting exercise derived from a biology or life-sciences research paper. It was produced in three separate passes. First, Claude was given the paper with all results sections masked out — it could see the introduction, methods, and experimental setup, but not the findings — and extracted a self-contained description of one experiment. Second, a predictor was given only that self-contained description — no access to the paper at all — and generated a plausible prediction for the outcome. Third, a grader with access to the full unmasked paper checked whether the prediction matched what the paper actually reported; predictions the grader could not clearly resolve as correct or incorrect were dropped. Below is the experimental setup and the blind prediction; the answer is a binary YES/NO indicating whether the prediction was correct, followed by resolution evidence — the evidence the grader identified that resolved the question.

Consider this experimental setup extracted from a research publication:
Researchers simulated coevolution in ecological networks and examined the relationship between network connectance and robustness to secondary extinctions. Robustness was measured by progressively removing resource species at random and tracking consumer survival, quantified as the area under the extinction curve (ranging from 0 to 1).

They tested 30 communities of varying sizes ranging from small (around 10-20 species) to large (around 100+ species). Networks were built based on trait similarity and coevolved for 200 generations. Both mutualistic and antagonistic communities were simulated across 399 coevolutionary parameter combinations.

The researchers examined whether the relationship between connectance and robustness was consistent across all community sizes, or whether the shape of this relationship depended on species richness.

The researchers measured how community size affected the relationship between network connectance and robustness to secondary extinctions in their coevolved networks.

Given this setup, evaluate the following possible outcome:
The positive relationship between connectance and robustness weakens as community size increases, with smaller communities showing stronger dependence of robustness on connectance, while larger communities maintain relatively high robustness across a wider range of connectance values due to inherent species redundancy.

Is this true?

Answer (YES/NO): NO